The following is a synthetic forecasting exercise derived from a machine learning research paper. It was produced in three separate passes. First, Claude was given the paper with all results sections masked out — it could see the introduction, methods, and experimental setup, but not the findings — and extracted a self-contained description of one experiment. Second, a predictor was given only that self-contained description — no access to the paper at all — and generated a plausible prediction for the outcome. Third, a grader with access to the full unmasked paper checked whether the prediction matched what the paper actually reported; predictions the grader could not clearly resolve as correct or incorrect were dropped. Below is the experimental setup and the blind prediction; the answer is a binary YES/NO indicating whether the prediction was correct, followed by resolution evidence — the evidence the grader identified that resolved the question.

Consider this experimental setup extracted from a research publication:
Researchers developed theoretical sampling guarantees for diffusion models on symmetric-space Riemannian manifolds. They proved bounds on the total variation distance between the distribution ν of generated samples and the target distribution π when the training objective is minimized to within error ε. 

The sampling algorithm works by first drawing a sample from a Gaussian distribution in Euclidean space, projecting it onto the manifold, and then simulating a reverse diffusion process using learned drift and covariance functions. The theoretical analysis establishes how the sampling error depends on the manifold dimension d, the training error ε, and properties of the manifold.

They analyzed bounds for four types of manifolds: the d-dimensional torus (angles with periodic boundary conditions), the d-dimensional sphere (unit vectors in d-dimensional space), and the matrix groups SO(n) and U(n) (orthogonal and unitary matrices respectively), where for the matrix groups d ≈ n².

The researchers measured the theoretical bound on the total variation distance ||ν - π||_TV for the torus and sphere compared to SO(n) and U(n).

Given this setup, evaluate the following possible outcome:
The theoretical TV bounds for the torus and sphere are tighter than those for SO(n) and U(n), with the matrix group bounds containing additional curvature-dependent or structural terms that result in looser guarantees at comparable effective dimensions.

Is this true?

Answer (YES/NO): YES